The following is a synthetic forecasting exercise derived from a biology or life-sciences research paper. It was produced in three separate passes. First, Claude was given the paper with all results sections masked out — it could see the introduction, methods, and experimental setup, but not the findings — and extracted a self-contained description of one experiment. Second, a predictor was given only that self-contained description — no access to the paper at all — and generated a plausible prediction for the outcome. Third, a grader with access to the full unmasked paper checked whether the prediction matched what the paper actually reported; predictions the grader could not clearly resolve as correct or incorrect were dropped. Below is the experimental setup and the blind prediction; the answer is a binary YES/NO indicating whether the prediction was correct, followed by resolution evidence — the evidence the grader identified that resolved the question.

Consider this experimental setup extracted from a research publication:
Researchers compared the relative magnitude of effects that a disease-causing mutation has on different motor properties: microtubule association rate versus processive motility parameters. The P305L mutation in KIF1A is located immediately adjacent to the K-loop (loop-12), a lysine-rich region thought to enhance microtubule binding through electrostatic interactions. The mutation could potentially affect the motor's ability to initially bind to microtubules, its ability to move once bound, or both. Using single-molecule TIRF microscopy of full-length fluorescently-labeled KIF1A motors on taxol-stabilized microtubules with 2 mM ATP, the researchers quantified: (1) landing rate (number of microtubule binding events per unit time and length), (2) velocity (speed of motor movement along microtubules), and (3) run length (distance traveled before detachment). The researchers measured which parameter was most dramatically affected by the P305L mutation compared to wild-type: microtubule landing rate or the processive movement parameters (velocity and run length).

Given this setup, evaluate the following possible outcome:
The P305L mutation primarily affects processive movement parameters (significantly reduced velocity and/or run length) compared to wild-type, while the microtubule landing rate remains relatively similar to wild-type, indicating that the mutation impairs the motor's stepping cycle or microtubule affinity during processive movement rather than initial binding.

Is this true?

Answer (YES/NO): NO